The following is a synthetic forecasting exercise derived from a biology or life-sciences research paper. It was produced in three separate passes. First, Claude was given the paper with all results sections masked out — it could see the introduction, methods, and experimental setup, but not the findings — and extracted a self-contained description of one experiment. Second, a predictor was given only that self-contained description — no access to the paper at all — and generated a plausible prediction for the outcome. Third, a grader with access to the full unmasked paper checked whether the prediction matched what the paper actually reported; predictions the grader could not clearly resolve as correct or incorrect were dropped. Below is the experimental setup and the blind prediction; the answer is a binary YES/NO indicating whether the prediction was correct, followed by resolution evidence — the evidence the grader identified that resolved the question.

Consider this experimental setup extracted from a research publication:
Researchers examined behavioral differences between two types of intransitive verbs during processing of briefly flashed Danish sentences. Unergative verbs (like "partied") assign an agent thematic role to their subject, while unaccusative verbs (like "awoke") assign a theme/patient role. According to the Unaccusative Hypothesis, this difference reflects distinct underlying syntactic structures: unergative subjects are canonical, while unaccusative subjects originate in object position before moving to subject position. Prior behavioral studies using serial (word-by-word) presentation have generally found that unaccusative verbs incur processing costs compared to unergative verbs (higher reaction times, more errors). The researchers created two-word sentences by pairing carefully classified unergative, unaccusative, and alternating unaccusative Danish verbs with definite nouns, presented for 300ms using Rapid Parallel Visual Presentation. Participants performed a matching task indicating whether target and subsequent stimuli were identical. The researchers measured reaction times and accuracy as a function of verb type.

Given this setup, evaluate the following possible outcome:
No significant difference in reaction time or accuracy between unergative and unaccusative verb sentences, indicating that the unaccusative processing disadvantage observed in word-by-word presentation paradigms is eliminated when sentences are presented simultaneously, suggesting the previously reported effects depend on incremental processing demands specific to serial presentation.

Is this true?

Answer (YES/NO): YES